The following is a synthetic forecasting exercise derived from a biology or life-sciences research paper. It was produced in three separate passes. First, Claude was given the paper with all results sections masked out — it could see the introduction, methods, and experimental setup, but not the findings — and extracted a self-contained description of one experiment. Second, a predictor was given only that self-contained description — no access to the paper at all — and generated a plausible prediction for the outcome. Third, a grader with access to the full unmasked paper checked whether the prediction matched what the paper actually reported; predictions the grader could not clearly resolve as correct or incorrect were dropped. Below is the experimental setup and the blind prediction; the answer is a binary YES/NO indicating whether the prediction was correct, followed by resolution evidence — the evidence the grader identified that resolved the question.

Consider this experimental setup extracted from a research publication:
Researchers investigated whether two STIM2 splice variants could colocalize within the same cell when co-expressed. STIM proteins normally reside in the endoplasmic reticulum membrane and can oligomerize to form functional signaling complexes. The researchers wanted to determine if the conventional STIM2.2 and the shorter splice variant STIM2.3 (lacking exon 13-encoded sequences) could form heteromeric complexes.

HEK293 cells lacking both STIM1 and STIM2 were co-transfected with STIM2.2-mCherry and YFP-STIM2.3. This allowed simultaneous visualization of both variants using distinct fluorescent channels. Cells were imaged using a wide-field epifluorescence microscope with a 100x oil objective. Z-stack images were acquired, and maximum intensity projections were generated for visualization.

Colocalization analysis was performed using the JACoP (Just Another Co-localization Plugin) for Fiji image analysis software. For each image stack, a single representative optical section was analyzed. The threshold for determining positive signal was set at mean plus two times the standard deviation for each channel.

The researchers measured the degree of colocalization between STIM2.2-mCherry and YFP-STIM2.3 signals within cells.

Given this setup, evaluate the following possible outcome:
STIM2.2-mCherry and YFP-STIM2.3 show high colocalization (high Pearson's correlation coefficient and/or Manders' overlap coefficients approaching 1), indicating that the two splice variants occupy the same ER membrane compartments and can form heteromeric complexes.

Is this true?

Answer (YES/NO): YES